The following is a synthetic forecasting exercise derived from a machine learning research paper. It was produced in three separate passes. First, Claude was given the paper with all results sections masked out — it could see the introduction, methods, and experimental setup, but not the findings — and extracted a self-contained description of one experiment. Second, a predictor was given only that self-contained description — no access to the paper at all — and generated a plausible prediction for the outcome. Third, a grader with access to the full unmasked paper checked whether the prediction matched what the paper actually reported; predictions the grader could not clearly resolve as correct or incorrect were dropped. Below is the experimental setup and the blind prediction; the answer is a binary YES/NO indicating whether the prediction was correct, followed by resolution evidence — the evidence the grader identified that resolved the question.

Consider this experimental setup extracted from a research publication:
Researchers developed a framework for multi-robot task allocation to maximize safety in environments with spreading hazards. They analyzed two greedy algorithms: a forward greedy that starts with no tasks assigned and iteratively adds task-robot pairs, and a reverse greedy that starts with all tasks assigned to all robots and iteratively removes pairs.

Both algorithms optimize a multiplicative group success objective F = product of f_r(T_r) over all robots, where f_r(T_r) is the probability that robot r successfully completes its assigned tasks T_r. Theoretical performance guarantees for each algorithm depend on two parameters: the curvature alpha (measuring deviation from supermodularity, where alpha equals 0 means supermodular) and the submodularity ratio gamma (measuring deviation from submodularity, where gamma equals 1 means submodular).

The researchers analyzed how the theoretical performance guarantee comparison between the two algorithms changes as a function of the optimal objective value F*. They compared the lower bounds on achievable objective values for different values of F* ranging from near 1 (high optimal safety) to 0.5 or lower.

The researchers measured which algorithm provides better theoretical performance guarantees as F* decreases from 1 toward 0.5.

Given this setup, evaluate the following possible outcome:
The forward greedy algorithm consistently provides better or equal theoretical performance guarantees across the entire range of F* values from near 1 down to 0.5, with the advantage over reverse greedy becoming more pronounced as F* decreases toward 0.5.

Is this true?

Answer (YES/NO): NO